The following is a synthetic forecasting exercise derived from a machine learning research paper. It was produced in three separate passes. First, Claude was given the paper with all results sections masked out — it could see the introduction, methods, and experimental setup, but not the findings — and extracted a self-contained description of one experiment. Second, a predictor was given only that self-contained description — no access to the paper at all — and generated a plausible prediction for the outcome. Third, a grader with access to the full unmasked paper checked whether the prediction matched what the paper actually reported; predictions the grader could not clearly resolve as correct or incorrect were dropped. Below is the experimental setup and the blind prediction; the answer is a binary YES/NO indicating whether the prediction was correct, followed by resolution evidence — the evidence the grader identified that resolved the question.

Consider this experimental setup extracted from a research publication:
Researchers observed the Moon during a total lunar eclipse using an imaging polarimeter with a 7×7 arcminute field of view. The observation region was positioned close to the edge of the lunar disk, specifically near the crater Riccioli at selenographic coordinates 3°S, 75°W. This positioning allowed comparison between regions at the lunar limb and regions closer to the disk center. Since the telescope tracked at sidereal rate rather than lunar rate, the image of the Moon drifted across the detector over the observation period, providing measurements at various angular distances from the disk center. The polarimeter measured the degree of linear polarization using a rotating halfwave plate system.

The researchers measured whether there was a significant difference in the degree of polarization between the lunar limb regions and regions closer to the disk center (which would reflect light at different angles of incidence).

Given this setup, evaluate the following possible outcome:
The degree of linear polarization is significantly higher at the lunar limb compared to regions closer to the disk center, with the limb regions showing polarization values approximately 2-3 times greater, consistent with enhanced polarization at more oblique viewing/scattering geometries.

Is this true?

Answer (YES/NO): NO